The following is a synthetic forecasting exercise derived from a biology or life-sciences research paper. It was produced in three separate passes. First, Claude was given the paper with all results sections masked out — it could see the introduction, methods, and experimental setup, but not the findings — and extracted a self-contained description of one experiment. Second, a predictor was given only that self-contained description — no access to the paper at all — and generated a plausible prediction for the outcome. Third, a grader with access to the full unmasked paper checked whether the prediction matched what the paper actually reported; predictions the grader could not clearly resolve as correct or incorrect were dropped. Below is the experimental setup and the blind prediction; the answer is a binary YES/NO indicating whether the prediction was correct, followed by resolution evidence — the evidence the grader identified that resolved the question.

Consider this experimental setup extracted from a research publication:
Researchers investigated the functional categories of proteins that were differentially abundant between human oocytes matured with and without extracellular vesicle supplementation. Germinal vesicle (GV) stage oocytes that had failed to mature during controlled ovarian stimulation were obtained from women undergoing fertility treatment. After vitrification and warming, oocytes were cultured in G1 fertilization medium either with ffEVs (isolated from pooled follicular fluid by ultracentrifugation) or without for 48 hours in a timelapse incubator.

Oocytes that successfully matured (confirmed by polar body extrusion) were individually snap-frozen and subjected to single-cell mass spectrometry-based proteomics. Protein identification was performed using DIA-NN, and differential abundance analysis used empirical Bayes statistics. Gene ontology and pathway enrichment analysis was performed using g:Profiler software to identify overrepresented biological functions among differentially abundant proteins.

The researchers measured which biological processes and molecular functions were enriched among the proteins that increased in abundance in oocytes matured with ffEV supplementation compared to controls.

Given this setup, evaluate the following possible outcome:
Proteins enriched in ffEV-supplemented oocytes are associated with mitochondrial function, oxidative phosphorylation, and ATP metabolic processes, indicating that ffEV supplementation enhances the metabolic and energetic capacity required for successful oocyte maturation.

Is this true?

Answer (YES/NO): NO